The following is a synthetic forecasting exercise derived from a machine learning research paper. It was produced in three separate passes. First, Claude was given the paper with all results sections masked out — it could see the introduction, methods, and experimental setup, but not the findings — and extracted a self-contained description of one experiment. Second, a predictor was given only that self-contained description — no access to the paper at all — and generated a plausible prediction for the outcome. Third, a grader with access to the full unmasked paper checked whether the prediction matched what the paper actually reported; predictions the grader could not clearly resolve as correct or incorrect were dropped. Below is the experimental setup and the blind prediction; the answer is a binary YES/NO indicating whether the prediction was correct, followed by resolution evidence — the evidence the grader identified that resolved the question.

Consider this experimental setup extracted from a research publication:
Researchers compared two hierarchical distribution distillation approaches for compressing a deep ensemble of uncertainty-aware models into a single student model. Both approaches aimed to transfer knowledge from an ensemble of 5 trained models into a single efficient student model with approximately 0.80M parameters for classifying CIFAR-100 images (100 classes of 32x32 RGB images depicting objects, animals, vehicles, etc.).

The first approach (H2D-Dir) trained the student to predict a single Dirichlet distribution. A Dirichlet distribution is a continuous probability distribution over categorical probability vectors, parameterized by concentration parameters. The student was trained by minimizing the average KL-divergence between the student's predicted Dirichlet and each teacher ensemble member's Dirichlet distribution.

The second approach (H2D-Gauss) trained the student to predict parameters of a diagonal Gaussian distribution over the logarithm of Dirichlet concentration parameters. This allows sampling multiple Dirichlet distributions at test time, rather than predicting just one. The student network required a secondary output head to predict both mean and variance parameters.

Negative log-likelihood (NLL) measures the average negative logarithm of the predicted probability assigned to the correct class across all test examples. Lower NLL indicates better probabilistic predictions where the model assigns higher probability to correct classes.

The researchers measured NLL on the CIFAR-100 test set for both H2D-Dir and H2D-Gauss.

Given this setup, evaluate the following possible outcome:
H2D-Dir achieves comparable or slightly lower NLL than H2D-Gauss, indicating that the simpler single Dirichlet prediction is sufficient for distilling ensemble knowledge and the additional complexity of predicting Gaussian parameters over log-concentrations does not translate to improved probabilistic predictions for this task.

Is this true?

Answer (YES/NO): NO